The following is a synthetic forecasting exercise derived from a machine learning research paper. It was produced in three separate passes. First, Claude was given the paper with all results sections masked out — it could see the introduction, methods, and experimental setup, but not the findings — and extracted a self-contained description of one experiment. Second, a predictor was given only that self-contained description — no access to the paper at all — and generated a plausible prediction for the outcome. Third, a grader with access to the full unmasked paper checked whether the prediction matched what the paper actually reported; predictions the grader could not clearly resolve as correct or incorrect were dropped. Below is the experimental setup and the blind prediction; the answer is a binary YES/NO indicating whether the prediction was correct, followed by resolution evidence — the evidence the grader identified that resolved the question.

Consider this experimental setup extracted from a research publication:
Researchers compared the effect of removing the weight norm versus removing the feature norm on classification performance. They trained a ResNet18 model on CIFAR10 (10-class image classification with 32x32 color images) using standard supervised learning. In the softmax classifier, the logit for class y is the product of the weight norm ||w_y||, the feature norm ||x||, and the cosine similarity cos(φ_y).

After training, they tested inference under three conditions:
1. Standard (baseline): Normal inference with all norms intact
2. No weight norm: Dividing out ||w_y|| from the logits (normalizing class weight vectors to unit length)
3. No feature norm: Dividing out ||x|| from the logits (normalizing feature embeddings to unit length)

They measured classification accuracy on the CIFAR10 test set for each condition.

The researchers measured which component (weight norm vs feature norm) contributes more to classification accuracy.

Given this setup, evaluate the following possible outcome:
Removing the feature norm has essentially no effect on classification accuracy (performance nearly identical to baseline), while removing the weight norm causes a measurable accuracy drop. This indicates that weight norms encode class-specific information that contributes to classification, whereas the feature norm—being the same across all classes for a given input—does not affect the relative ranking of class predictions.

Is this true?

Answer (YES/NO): NO